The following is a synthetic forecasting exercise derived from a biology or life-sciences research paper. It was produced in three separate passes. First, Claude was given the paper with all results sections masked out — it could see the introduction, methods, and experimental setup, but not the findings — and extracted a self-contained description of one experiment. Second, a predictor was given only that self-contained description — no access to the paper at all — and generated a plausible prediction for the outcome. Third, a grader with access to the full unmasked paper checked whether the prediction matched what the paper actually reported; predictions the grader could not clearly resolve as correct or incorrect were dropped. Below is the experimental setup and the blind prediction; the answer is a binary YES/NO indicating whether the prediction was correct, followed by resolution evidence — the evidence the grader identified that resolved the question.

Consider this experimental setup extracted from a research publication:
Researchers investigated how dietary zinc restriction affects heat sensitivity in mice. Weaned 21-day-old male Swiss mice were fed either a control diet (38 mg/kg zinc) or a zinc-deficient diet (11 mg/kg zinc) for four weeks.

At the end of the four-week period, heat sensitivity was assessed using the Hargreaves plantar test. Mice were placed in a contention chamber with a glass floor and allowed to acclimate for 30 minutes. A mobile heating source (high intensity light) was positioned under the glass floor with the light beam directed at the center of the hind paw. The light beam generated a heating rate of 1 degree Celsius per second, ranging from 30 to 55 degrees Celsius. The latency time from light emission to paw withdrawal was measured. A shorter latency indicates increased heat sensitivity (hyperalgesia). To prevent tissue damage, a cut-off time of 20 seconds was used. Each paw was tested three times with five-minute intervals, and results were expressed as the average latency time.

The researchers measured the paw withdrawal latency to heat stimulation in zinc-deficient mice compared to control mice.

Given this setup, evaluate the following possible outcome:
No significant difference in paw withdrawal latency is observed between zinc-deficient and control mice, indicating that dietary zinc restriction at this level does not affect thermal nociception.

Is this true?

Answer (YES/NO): NO